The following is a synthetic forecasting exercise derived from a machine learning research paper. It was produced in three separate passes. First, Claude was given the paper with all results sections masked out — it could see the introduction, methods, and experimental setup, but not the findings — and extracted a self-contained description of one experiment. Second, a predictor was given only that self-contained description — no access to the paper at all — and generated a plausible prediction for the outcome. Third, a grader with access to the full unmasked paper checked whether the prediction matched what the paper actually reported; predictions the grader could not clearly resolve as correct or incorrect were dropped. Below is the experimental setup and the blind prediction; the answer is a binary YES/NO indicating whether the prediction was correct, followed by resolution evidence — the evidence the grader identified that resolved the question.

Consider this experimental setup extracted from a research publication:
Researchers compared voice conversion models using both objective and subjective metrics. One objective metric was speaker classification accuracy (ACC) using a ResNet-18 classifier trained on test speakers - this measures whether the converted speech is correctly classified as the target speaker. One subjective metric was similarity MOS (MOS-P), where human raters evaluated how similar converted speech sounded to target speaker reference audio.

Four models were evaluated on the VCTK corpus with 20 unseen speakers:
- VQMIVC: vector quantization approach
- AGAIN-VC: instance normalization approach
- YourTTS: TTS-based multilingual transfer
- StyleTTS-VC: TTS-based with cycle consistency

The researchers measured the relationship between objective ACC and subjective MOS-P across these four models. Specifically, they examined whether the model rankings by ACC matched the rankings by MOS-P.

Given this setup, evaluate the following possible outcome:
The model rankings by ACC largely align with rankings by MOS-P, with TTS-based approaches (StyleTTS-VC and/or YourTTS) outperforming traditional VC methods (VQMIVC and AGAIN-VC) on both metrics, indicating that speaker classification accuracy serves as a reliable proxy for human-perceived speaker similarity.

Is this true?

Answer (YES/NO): NO